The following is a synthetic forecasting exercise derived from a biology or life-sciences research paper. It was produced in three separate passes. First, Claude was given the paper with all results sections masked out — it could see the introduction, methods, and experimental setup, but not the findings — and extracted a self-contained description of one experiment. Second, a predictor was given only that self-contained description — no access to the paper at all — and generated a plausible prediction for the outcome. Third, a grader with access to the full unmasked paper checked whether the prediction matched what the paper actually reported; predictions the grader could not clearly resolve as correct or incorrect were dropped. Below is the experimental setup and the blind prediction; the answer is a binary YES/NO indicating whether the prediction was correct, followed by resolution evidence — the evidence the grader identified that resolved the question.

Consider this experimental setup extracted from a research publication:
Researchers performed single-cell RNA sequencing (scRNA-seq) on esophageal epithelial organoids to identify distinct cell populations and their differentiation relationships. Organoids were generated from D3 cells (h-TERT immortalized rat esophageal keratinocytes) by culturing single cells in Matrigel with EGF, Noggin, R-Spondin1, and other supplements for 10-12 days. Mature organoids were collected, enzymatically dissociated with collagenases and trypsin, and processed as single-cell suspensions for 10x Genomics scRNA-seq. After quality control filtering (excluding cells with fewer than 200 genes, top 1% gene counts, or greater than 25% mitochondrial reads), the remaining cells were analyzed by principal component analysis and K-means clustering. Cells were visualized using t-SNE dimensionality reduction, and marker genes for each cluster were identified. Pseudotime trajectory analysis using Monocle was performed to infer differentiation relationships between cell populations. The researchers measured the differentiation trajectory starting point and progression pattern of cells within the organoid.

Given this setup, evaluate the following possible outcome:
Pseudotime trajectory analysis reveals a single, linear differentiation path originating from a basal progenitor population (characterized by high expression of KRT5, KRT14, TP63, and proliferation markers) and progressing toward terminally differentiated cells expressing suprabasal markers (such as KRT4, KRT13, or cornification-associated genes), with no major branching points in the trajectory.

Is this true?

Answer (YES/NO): NO